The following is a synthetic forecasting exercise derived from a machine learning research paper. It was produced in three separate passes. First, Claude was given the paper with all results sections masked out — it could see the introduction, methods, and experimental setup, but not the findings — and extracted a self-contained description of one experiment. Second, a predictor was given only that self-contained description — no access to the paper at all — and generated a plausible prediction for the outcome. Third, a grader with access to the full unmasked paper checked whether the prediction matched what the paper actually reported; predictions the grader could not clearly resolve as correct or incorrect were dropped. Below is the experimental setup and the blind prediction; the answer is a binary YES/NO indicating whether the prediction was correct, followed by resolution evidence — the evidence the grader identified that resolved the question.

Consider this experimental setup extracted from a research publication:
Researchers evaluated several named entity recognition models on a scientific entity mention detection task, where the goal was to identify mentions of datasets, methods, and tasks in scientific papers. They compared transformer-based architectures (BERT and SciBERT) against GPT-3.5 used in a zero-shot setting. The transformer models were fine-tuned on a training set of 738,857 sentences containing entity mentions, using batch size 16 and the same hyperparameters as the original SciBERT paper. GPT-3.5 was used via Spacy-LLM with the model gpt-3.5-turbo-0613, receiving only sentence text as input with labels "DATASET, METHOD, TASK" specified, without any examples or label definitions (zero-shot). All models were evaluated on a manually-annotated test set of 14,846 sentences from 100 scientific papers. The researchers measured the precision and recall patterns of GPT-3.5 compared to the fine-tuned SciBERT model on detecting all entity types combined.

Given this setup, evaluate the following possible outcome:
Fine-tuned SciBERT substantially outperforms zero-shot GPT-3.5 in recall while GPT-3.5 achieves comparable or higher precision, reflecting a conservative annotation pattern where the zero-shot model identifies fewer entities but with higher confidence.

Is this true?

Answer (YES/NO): YES